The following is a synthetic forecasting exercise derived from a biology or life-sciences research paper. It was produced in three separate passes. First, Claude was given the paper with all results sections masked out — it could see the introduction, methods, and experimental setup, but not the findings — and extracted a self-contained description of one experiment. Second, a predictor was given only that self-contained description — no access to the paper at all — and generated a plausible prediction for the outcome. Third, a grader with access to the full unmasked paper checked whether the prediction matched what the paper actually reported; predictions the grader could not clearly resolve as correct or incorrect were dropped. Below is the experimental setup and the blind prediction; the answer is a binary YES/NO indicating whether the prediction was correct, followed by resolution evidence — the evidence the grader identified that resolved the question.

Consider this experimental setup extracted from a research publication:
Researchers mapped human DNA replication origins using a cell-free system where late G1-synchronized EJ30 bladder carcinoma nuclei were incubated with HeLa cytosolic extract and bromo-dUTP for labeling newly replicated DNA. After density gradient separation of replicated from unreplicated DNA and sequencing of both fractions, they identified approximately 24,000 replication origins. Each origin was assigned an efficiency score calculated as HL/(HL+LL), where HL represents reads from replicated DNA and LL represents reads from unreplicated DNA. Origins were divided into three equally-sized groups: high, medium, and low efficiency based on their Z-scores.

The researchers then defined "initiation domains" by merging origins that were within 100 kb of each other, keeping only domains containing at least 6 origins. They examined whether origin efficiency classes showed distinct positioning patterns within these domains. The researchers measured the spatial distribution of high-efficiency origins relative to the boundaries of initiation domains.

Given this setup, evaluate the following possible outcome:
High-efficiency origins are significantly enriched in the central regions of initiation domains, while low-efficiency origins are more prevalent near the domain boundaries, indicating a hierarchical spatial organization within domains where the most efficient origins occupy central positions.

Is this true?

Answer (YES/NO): NO